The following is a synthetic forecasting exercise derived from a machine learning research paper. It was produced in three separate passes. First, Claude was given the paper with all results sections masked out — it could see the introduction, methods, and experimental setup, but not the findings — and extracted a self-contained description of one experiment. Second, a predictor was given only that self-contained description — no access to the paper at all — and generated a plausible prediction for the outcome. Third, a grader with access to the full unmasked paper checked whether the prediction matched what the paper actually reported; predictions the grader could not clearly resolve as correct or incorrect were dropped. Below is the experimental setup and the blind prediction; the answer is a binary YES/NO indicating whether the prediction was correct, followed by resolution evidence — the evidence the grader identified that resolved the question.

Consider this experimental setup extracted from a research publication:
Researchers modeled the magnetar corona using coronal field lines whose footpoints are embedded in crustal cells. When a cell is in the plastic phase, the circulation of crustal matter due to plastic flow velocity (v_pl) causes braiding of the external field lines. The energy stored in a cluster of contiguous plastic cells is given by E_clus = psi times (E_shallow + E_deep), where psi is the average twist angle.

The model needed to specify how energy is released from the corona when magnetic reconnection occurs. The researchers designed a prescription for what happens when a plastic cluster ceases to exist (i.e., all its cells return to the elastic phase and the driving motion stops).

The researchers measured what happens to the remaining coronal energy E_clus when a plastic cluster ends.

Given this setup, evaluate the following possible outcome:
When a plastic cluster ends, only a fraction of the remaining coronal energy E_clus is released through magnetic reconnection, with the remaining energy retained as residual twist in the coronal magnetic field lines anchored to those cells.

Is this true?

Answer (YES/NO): NO